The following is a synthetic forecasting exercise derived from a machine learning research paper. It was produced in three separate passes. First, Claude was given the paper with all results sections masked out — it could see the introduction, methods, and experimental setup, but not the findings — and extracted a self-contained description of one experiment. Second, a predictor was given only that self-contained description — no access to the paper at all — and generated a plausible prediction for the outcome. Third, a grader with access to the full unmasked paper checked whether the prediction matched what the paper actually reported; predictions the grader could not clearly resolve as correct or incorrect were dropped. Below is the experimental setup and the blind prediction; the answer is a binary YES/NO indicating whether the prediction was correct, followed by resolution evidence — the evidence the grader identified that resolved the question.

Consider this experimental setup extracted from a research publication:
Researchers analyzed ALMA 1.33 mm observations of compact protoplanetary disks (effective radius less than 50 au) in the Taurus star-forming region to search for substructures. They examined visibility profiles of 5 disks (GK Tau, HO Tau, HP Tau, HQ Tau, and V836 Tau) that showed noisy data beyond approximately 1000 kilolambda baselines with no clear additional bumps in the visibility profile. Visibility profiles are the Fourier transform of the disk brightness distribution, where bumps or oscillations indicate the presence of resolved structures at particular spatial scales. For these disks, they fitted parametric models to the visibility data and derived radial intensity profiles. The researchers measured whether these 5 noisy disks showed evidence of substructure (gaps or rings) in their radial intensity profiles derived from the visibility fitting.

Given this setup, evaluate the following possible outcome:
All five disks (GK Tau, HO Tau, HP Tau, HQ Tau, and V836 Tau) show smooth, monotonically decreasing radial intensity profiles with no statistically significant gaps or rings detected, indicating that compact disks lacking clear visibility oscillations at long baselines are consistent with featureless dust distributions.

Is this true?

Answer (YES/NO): YES